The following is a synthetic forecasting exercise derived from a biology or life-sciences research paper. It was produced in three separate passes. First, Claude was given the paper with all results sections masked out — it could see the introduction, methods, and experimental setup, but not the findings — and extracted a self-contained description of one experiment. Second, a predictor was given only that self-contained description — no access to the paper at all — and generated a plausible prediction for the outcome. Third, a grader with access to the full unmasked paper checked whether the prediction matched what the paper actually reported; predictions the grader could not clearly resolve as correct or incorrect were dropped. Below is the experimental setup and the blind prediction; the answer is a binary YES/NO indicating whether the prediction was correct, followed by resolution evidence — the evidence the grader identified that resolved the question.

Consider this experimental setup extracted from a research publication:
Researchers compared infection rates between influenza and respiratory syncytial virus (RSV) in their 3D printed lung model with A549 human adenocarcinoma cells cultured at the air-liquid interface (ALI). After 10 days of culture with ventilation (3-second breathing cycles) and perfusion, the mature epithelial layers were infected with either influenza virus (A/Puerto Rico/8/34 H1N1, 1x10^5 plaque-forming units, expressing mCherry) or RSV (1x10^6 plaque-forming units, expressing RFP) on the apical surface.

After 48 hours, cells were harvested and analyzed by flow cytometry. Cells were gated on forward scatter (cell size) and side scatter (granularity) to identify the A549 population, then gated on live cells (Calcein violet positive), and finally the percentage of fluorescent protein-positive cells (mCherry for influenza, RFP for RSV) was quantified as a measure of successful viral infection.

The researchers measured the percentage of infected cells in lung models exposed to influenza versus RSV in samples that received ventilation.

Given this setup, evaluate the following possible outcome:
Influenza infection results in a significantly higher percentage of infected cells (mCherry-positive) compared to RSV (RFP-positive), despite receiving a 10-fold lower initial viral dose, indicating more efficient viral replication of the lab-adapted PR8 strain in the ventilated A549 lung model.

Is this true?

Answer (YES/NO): YES